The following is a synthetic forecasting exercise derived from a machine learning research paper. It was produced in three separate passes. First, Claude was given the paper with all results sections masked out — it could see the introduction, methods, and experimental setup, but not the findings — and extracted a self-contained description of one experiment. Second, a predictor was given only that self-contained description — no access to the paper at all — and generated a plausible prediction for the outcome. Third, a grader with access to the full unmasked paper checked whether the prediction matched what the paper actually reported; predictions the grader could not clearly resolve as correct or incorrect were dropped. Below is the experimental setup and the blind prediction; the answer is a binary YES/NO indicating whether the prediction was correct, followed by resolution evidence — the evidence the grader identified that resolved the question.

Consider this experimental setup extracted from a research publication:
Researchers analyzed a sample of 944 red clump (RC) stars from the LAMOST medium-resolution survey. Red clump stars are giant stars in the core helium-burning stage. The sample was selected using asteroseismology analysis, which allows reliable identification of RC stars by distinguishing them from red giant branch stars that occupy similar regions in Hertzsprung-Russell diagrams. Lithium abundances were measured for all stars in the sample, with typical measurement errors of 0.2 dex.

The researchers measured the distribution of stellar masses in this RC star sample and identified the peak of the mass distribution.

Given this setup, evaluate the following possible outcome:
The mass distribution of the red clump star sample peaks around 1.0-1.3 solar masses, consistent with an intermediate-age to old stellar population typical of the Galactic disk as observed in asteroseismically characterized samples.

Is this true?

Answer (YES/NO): YES